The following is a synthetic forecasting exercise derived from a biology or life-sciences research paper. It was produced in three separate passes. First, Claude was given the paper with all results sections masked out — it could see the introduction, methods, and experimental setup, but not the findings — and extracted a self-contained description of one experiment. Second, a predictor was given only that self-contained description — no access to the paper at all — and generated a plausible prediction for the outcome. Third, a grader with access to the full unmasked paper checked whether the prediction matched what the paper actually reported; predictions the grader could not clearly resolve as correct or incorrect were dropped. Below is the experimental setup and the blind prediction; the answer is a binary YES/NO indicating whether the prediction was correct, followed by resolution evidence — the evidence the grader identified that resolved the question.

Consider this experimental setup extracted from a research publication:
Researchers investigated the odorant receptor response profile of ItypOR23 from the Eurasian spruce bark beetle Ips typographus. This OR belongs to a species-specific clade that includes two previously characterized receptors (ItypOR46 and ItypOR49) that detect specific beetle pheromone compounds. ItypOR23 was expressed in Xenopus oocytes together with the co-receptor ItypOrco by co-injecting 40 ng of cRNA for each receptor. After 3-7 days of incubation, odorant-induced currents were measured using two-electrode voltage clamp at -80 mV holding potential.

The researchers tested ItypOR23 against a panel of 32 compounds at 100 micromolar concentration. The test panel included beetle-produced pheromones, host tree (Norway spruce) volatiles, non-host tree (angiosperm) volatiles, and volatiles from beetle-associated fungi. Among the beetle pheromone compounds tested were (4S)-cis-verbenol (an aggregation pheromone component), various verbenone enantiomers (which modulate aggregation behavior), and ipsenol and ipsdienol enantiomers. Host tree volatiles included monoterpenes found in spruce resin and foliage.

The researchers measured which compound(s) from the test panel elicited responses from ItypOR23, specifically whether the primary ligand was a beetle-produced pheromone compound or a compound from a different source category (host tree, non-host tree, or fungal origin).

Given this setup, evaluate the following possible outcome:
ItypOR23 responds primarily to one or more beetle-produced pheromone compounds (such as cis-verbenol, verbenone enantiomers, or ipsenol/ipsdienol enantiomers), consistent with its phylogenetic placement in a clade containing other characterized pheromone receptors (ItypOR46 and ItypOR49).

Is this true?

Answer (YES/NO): NO